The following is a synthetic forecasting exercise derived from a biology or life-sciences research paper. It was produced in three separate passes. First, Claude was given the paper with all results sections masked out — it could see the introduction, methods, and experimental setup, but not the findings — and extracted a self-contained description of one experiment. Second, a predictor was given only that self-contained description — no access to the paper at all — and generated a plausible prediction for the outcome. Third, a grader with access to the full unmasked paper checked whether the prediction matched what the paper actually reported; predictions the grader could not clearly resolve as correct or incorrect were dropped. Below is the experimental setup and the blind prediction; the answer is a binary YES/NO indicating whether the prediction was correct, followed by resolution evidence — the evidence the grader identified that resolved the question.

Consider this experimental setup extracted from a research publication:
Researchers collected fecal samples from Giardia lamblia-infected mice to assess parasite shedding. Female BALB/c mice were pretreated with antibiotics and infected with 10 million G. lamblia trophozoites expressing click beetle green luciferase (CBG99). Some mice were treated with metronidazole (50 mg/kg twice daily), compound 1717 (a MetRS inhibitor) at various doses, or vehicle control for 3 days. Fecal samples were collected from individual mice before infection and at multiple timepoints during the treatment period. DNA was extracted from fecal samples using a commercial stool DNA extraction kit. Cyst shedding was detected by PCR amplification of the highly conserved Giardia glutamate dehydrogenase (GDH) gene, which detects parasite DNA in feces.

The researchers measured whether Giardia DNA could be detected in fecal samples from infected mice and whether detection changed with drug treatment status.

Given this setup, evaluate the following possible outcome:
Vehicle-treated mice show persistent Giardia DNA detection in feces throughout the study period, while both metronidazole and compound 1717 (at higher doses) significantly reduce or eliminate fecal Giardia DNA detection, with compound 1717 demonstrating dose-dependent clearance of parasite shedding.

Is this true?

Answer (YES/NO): NO